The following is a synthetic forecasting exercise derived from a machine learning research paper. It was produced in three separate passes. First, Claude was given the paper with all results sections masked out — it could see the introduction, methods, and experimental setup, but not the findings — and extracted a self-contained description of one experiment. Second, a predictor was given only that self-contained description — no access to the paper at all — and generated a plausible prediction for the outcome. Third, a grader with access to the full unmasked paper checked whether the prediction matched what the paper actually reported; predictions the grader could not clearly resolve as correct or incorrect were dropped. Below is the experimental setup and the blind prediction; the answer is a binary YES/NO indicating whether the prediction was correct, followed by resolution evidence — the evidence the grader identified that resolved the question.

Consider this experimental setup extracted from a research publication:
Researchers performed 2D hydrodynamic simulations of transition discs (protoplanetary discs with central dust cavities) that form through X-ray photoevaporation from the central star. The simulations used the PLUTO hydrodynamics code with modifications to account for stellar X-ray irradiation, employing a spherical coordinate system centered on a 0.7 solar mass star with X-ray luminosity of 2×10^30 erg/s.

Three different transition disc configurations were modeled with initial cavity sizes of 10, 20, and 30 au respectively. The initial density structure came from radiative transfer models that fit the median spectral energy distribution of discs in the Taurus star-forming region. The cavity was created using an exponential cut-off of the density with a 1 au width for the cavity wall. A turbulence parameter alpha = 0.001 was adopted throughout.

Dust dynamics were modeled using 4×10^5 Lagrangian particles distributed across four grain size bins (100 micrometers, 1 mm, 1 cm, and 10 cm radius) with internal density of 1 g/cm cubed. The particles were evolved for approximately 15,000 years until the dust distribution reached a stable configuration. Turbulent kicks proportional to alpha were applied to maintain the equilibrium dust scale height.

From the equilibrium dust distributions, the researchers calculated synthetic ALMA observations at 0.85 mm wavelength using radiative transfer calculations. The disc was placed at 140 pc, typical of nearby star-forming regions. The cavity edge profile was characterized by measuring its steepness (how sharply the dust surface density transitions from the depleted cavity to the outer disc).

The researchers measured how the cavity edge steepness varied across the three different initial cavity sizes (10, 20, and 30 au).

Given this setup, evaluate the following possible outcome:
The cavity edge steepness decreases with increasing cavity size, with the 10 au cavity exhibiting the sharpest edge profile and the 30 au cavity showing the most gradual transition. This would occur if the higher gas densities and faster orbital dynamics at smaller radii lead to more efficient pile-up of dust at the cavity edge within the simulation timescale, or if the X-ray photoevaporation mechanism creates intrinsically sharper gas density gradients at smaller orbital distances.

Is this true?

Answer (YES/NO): YES